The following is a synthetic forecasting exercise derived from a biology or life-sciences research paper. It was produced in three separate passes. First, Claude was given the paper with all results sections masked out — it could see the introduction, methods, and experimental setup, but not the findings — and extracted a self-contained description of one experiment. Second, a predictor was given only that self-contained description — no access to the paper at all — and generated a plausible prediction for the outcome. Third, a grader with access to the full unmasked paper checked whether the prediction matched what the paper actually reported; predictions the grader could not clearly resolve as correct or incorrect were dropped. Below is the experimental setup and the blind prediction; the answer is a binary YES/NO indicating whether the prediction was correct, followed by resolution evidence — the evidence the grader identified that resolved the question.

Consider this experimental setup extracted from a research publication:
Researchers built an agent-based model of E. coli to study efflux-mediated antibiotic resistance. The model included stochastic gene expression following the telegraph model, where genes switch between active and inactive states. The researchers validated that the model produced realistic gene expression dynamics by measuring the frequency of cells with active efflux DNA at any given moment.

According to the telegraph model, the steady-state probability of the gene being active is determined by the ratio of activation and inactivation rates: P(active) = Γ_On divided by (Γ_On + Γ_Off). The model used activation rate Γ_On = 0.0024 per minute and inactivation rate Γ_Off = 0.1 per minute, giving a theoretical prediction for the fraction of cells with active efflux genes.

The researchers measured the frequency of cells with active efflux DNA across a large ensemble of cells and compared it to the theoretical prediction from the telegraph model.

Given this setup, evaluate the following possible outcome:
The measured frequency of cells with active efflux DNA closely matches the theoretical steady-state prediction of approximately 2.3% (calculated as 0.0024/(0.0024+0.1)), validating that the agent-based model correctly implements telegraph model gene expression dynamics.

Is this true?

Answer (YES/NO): YES